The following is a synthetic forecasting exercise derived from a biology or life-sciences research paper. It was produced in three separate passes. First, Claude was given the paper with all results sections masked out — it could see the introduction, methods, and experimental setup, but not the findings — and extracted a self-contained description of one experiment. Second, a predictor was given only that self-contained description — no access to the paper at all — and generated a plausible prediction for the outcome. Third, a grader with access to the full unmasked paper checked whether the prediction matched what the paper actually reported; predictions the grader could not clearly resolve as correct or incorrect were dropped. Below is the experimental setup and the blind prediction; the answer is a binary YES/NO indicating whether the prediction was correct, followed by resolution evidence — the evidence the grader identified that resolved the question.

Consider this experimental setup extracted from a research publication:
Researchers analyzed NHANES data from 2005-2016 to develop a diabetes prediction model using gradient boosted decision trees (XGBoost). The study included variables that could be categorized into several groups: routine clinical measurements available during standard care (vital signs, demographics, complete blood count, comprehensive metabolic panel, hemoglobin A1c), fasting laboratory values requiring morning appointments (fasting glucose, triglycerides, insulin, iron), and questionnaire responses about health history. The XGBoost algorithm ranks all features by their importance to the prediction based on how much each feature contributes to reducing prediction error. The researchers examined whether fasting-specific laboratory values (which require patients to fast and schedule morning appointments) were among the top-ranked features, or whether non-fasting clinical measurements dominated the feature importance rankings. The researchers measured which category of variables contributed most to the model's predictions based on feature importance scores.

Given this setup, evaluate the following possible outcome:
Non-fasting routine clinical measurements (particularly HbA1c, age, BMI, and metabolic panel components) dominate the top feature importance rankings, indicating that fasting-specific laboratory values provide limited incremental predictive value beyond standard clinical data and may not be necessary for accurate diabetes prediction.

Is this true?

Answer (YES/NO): NO